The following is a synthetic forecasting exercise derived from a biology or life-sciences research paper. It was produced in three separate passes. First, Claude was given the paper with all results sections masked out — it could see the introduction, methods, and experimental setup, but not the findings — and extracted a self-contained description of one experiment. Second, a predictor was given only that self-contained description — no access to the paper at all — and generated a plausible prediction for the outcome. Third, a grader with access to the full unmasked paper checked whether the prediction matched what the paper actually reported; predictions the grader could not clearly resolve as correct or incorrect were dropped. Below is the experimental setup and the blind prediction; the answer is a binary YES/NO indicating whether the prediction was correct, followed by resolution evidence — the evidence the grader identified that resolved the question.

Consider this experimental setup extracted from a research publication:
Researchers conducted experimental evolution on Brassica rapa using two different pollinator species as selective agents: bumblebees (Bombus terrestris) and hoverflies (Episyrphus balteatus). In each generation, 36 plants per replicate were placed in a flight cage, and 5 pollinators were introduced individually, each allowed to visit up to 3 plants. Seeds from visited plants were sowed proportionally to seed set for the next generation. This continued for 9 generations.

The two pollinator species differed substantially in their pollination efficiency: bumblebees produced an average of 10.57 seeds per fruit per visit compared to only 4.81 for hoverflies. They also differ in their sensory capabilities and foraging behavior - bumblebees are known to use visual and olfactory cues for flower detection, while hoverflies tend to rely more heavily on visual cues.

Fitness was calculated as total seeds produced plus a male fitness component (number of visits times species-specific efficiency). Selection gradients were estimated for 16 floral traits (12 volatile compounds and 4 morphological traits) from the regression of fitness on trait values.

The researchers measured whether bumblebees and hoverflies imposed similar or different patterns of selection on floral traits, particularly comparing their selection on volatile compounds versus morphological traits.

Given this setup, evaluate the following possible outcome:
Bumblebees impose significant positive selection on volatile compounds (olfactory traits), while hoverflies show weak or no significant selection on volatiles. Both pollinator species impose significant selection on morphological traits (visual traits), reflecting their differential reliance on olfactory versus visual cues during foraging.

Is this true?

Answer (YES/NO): NO